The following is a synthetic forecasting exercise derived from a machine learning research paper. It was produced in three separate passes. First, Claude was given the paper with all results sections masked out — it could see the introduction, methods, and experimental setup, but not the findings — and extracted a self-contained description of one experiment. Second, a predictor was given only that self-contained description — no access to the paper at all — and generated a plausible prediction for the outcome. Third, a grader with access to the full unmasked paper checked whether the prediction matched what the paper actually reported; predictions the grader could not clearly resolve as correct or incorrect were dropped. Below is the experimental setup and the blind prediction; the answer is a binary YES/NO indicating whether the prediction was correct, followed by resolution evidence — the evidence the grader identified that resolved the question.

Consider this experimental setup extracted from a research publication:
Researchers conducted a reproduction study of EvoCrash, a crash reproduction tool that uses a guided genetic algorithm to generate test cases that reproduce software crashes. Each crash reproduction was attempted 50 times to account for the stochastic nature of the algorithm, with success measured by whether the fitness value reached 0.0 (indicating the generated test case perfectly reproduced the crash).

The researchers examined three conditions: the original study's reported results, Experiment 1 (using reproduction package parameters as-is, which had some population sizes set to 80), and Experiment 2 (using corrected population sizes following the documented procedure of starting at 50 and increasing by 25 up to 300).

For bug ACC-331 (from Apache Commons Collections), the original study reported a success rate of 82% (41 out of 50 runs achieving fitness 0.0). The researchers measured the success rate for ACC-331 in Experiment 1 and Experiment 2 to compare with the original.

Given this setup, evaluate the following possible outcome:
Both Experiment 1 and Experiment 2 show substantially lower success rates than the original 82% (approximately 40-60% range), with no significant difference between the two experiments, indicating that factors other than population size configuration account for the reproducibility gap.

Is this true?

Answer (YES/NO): NO